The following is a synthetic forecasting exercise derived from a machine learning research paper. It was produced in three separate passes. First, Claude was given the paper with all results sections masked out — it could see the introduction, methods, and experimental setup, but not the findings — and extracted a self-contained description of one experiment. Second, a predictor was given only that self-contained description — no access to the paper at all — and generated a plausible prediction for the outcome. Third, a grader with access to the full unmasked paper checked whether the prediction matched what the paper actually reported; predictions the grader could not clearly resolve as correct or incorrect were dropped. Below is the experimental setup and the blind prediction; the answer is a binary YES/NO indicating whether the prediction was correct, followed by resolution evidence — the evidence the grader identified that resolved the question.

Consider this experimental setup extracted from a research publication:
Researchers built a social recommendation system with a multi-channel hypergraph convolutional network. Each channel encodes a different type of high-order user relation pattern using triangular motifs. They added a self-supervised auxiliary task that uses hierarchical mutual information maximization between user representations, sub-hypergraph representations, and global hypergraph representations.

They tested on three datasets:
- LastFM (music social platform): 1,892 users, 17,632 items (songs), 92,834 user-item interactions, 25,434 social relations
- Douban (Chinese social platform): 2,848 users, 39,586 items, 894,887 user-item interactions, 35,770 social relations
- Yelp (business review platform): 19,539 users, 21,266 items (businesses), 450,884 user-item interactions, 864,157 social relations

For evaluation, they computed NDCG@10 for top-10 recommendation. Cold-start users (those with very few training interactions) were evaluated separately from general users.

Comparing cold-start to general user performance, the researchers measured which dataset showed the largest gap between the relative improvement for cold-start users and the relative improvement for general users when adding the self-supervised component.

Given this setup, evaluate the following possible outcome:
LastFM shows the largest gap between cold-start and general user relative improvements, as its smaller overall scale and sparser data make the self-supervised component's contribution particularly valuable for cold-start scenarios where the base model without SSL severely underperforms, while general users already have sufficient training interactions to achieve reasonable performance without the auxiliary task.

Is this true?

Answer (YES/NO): YES